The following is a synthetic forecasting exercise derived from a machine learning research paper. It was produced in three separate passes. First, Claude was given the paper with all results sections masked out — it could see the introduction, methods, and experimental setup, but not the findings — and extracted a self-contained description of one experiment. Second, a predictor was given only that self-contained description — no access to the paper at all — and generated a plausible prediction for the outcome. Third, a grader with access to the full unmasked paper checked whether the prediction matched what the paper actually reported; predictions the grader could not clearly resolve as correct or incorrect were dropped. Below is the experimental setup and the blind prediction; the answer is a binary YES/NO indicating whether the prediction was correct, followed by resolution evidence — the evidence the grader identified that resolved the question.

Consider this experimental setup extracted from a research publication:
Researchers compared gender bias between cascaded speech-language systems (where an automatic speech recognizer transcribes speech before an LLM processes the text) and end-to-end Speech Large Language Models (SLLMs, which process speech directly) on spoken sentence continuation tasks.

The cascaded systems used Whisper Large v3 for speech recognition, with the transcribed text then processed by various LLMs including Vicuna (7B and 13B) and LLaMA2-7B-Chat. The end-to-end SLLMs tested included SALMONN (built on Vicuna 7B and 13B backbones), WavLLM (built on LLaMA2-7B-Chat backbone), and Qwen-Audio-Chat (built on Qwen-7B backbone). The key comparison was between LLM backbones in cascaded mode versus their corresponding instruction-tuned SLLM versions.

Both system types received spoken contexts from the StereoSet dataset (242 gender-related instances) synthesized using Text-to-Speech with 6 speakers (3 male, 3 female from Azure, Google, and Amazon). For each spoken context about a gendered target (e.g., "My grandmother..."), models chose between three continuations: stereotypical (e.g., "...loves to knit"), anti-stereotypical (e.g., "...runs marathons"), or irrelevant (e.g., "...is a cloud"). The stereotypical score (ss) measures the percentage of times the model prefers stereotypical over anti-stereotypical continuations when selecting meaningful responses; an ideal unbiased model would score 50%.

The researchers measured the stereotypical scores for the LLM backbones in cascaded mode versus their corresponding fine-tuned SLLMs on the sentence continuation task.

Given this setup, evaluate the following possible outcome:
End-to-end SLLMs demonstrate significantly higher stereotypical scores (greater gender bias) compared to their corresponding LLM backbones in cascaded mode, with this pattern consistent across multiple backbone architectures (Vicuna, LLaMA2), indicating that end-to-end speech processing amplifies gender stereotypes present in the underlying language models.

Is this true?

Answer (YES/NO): NO